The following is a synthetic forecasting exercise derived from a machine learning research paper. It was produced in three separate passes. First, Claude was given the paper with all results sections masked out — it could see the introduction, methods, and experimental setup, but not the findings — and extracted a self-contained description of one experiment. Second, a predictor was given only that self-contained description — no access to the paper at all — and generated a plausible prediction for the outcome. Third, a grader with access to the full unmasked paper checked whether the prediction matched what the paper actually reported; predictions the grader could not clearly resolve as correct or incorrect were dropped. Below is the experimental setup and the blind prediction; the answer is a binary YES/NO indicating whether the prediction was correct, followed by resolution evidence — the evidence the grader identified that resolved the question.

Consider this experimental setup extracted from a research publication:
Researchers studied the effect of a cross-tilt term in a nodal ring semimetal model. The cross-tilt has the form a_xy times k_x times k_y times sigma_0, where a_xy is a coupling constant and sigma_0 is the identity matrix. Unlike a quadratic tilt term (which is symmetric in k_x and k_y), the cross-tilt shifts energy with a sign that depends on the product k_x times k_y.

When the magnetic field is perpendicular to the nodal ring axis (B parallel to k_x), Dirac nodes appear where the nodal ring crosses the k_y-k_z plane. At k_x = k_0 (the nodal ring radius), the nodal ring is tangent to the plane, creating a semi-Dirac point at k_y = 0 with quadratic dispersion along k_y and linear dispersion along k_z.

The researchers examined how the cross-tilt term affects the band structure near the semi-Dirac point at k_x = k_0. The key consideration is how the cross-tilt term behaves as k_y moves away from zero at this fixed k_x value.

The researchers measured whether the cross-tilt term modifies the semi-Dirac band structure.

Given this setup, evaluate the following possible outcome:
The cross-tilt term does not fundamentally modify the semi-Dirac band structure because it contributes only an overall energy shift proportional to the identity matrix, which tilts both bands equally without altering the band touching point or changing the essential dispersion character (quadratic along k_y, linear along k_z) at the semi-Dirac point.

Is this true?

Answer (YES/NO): NO